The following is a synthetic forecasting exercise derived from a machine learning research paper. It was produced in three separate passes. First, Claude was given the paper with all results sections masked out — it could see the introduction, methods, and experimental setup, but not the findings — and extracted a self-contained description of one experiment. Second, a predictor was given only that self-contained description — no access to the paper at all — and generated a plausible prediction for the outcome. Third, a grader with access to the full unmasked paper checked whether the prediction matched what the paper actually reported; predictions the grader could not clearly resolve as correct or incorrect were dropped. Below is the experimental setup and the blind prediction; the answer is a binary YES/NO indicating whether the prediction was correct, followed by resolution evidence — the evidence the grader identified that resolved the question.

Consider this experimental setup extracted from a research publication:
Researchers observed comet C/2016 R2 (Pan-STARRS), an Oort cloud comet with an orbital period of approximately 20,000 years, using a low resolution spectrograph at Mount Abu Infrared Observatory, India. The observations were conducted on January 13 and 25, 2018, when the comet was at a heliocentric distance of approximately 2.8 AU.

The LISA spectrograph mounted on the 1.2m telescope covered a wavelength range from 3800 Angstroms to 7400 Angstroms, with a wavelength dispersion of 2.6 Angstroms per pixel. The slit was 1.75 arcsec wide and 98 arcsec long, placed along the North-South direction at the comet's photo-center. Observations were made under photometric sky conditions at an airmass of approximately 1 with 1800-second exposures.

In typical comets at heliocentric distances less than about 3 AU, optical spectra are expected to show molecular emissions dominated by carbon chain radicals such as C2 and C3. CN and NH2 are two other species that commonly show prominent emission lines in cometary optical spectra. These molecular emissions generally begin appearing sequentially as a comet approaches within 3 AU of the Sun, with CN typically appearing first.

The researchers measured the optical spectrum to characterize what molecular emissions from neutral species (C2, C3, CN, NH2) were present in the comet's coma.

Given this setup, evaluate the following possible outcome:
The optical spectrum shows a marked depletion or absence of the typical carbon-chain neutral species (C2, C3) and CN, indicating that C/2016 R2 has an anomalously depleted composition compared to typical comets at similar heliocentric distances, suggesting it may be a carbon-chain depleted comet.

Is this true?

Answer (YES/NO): YES